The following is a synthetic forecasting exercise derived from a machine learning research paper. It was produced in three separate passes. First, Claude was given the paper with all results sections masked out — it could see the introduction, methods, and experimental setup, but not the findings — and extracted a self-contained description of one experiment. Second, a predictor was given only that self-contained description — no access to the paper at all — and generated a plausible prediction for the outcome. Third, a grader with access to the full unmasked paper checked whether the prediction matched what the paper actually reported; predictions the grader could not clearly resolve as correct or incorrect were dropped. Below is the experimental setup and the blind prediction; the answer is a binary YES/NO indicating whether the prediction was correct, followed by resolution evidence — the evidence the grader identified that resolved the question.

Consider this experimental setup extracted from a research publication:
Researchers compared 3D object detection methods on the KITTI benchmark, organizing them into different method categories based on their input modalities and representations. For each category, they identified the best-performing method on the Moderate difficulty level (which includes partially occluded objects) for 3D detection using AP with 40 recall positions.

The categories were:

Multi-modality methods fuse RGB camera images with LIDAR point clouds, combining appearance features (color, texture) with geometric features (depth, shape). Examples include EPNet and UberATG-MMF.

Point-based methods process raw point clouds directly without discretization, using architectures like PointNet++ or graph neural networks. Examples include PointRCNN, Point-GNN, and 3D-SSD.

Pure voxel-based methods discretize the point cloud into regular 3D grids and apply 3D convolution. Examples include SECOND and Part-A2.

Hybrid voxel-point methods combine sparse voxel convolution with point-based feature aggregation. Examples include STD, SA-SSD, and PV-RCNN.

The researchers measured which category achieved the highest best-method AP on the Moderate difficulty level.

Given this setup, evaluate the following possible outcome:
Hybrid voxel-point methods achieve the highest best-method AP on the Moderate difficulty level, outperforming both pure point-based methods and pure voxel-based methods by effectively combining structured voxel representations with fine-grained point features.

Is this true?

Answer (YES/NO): YES